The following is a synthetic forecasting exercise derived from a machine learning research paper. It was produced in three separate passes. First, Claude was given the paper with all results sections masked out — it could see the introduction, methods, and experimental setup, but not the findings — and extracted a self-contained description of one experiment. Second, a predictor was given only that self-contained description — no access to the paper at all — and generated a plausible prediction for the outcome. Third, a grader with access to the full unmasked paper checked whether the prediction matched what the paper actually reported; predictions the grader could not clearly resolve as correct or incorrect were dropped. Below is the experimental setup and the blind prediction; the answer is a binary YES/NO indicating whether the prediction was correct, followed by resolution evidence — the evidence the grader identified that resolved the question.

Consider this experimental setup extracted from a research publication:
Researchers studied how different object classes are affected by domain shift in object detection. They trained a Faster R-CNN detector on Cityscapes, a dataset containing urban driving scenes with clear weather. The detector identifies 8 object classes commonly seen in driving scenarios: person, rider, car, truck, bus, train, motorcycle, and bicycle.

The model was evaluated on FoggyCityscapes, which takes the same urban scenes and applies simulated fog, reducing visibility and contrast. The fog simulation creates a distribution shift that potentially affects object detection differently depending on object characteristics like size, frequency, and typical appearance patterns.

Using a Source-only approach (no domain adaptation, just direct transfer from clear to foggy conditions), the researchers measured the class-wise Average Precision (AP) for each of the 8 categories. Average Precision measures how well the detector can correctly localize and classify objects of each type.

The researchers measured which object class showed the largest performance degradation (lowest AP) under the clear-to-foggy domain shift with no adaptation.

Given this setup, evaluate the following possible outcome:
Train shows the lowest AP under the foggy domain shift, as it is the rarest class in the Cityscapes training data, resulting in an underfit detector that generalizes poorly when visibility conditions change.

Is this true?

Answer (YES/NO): YES